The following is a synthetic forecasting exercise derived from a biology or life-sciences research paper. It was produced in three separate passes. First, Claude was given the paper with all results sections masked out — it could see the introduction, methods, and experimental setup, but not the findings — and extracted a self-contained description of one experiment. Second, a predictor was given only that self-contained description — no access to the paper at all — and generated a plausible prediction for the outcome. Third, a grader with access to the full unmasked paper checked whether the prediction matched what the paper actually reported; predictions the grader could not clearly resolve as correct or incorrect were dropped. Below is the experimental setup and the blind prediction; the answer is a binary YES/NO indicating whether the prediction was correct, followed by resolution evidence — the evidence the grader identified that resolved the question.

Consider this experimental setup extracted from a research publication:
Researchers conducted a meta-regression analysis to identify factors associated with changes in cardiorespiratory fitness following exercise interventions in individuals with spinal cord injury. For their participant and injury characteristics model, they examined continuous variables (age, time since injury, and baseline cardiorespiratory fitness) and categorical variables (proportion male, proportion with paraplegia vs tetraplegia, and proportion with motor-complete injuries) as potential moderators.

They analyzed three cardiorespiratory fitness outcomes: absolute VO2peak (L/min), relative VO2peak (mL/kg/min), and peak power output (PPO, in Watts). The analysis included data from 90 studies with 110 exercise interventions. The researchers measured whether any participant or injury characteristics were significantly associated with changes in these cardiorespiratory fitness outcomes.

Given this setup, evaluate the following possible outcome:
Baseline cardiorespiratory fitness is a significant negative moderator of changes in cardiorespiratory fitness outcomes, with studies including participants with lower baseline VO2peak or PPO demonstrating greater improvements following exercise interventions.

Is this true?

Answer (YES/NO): NO